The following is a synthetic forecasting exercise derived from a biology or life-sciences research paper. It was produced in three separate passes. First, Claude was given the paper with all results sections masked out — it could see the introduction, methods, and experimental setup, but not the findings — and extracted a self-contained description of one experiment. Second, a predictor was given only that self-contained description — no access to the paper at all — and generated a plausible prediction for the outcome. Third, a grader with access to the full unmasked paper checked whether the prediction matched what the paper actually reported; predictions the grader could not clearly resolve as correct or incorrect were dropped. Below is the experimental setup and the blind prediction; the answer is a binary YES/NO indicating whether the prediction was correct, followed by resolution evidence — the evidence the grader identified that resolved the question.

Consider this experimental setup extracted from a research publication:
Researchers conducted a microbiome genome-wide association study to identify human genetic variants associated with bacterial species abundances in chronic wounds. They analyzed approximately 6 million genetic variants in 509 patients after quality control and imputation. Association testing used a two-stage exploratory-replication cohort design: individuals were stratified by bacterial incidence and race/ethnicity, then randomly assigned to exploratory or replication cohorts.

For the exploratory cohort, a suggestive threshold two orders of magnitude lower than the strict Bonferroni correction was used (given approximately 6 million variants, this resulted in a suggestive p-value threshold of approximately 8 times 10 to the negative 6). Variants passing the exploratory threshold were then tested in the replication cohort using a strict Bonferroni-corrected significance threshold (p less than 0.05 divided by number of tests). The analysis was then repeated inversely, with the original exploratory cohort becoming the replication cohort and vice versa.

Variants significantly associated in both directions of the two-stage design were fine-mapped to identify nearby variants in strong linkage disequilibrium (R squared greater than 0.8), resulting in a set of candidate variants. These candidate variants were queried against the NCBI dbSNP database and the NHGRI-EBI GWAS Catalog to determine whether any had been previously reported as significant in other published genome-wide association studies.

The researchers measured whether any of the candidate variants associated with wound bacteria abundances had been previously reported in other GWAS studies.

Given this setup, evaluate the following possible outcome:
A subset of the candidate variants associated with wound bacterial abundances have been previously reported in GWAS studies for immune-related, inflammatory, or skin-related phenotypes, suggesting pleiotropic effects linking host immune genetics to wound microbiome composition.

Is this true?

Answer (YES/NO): NO